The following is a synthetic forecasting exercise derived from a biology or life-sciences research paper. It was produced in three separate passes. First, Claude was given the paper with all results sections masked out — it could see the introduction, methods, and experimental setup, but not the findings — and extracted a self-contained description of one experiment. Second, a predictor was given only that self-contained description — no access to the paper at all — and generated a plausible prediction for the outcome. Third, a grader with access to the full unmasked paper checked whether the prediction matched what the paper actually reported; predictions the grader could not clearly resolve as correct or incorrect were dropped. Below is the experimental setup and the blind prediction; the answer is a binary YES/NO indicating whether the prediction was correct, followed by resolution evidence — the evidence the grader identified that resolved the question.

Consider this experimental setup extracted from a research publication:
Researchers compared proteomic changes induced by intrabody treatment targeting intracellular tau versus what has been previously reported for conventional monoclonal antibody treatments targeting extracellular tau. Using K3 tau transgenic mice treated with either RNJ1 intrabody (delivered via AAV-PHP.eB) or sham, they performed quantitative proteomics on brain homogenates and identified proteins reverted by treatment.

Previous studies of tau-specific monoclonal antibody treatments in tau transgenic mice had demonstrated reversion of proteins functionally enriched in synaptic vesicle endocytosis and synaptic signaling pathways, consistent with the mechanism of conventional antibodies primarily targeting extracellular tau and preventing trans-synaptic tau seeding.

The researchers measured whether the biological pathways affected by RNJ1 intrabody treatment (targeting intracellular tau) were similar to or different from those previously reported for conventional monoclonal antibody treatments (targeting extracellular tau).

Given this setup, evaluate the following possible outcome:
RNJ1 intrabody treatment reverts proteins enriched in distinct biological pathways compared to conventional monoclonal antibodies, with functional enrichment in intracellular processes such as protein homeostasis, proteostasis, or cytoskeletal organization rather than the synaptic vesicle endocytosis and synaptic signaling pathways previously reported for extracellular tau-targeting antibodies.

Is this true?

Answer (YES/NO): YES